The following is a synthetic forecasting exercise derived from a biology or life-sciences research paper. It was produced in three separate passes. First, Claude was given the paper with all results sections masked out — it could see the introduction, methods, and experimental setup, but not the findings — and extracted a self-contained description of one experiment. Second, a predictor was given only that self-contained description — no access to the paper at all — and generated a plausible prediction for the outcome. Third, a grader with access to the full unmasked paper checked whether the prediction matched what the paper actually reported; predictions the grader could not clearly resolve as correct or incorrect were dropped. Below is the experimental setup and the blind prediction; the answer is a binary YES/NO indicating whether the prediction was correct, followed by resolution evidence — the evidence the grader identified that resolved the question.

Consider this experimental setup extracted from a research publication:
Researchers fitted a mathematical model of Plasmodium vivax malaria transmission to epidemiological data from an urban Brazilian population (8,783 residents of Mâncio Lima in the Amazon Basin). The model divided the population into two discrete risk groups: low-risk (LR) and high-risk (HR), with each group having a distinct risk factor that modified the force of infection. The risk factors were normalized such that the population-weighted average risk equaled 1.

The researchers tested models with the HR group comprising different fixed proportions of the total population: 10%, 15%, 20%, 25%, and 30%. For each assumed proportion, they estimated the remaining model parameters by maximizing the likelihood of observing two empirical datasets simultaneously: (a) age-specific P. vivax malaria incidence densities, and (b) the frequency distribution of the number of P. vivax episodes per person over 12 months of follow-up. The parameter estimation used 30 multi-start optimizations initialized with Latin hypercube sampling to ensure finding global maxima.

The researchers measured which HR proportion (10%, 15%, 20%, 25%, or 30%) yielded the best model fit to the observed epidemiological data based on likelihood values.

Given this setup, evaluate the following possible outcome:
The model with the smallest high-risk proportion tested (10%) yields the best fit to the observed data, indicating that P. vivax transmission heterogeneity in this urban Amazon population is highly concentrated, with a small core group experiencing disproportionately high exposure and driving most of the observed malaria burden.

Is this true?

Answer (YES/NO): NO